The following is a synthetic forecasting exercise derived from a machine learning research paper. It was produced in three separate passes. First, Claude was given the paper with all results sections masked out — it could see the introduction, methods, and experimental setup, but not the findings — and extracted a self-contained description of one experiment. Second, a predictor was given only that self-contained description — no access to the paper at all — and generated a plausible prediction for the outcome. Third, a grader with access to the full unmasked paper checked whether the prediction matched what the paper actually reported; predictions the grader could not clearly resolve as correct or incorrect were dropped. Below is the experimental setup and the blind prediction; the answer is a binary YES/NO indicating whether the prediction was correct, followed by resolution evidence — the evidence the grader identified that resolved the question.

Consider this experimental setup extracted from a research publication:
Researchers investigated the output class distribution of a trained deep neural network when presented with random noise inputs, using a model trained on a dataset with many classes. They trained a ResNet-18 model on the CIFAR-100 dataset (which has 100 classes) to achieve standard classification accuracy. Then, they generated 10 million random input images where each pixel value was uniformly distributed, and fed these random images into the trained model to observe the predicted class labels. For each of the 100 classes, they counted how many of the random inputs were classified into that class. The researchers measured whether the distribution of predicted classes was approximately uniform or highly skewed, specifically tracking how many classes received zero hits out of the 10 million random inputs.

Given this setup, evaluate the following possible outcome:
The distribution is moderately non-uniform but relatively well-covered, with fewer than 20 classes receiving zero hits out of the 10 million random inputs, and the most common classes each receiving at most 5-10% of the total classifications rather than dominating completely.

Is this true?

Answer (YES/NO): NO